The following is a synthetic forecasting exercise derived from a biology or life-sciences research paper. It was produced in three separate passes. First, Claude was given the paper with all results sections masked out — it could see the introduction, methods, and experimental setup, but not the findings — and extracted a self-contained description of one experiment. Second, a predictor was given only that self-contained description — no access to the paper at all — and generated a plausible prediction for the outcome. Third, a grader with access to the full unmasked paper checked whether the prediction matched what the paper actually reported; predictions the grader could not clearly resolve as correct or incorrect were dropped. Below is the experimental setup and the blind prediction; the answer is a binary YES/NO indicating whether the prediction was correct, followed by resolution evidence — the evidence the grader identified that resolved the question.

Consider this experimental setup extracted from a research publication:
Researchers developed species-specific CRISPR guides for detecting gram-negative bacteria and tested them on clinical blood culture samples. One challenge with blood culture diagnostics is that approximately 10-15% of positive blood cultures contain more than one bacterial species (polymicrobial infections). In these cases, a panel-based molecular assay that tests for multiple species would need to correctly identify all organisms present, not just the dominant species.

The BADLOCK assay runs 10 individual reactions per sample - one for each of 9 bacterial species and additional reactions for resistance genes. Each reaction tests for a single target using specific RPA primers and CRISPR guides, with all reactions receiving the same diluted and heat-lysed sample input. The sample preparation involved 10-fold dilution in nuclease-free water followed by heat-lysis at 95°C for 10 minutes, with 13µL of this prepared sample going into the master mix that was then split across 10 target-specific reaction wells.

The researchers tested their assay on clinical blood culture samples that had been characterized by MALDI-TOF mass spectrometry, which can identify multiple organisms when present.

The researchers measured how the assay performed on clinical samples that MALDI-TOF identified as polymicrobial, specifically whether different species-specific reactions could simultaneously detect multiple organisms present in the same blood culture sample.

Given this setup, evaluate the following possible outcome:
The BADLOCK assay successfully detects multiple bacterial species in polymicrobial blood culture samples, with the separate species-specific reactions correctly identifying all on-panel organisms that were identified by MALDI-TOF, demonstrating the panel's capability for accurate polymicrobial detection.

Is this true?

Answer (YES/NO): NO